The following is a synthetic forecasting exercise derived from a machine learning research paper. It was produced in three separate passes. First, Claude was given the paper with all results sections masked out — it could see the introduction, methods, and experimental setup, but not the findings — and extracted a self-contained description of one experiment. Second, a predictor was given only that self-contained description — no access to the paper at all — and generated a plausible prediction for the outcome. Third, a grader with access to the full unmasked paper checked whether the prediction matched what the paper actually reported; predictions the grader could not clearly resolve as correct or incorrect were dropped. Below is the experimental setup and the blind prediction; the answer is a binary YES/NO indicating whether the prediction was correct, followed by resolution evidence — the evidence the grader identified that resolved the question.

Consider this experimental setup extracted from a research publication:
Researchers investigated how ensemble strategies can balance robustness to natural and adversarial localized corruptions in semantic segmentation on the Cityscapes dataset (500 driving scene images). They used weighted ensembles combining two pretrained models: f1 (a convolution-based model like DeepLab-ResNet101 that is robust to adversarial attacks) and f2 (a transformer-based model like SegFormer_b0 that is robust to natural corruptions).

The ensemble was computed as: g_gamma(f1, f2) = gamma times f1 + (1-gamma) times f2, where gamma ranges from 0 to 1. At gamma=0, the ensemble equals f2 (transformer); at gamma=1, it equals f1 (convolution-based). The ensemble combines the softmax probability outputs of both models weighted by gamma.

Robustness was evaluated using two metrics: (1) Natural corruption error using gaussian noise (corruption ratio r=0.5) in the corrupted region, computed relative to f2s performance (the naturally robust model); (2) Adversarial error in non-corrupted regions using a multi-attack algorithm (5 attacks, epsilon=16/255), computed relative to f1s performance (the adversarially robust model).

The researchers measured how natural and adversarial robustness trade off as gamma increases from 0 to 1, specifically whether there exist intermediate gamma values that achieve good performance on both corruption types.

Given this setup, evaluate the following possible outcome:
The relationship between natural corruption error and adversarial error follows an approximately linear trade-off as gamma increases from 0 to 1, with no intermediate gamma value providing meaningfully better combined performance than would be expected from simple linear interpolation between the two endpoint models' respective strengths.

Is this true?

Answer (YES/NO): NO